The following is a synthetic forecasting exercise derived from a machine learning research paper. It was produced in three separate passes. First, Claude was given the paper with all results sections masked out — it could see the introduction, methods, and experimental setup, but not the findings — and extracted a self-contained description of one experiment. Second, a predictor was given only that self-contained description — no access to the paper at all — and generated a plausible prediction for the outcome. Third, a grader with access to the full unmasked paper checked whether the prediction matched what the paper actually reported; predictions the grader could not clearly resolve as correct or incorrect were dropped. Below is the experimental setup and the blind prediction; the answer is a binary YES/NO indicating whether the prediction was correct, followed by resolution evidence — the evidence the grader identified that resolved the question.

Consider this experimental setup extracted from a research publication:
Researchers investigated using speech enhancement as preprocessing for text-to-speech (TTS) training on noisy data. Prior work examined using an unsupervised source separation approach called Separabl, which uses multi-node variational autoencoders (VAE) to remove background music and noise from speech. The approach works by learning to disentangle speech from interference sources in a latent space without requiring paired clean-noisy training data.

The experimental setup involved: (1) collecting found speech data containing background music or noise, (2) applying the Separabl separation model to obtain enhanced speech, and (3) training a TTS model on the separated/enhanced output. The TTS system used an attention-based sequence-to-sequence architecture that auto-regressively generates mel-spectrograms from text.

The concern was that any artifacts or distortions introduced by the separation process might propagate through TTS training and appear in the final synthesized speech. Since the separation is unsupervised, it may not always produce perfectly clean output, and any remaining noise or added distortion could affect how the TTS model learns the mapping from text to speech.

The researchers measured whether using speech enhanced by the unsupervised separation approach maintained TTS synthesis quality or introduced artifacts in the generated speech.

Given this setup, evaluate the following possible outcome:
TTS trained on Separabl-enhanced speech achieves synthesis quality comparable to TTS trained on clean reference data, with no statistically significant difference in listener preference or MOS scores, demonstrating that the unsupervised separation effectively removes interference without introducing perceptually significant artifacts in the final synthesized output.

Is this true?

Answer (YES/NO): NO